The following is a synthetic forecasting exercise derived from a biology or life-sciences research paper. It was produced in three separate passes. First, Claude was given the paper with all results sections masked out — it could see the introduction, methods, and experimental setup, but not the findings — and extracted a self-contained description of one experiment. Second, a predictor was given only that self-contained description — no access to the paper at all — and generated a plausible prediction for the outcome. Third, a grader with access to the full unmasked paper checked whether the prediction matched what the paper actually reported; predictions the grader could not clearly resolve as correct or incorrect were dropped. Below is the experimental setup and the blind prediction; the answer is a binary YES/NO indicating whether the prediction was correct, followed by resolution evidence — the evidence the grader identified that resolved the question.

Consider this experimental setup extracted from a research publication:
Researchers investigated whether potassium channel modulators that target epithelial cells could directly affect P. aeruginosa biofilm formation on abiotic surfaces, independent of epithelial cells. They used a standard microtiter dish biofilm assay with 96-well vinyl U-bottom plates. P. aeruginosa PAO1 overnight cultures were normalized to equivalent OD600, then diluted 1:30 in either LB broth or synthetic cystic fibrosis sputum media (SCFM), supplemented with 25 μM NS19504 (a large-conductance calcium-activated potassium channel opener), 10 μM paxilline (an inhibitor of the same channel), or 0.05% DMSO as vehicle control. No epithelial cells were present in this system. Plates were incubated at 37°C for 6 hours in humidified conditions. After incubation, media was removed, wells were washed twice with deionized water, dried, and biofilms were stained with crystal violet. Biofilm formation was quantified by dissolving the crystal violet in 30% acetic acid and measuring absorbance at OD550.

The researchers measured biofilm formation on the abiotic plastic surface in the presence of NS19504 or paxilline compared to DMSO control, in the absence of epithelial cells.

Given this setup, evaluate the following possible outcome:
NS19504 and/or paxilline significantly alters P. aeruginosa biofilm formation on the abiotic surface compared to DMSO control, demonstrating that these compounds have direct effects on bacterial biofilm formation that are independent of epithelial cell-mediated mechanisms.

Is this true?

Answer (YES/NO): NO